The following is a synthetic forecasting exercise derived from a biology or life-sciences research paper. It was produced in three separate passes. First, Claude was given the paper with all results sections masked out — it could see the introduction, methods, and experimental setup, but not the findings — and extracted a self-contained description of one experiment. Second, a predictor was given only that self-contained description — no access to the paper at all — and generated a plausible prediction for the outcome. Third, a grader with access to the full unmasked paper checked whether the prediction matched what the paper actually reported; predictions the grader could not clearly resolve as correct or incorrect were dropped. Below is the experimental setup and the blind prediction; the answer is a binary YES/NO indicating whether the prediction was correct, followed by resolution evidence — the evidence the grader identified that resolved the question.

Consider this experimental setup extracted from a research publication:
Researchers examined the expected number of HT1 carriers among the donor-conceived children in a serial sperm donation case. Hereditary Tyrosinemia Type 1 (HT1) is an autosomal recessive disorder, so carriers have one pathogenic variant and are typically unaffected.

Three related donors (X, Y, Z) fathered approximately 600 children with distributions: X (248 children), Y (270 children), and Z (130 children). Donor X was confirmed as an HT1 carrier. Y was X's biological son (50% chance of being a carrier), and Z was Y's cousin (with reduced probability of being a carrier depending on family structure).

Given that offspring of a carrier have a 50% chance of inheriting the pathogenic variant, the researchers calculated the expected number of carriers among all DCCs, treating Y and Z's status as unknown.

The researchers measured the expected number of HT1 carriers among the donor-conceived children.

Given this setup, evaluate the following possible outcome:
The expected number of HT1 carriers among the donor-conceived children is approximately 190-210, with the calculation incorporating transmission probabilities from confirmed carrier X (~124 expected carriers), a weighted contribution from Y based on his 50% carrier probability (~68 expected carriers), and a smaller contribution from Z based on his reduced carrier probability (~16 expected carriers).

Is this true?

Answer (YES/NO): NO